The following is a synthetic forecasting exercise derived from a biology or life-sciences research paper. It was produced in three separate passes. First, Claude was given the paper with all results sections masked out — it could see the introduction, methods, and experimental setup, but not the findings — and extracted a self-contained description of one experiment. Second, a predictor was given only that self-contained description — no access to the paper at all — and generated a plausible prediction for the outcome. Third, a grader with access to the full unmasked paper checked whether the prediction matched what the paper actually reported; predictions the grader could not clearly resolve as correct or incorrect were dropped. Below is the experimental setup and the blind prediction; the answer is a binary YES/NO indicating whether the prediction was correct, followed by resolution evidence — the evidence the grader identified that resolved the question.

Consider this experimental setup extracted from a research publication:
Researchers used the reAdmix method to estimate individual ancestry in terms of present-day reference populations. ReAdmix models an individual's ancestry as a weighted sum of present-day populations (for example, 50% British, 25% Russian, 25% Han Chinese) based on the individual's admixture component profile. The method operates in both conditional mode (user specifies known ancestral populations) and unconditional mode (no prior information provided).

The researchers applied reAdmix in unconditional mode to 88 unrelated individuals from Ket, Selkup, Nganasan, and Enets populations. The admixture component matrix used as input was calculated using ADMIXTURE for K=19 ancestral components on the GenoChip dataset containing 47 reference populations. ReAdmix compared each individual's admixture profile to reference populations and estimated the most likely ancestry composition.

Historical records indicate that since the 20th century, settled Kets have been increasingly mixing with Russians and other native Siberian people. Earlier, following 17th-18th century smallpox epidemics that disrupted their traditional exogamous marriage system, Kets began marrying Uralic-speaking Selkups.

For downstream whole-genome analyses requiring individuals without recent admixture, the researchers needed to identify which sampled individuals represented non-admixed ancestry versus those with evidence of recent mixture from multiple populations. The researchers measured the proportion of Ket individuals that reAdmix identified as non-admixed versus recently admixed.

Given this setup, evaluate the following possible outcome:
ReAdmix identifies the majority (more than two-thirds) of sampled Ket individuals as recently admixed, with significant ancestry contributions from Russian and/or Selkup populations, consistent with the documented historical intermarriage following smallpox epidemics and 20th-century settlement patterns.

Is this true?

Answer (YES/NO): NO